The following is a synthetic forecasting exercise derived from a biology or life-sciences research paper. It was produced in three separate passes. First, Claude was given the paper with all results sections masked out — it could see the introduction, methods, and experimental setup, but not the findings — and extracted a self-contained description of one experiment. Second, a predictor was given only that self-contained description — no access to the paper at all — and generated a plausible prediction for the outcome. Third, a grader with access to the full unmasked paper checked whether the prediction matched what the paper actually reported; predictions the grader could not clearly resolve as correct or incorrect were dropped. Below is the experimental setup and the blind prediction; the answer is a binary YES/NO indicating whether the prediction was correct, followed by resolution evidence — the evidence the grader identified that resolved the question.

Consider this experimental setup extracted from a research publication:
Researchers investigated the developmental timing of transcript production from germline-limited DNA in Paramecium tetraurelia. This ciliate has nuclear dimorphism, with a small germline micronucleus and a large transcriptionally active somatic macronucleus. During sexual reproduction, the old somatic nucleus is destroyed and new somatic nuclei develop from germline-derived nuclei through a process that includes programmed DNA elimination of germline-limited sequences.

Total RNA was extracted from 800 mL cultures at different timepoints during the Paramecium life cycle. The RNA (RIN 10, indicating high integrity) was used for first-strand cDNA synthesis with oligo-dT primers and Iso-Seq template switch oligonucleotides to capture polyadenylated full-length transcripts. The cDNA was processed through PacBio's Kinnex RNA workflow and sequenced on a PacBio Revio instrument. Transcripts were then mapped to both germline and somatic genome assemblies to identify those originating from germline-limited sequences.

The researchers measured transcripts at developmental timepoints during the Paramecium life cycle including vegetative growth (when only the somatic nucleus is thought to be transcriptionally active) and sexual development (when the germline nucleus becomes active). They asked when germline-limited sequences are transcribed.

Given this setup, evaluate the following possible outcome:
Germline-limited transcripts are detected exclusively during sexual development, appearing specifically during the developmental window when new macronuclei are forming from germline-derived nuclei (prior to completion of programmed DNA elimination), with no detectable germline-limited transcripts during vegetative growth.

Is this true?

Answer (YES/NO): NO